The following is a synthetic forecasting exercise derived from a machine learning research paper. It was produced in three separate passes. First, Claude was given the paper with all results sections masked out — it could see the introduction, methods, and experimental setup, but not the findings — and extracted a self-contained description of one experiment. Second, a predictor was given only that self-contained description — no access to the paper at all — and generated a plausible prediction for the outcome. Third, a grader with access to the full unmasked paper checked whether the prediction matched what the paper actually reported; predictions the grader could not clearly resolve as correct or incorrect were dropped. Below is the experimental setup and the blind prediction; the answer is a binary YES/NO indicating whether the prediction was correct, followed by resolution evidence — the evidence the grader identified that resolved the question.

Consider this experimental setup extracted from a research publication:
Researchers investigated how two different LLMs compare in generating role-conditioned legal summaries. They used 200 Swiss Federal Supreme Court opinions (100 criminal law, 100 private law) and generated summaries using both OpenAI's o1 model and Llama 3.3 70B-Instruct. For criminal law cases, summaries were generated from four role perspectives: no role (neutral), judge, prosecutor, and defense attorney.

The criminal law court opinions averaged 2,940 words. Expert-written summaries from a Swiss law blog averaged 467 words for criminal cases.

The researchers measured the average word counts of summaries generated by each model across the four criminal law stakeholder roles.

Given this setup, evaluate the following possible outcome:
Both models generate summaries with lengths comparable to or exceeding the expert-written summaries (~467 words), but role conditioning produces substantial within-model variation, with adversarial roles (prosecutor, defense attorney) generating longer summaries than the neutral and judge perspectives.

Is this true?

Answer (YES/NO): NO